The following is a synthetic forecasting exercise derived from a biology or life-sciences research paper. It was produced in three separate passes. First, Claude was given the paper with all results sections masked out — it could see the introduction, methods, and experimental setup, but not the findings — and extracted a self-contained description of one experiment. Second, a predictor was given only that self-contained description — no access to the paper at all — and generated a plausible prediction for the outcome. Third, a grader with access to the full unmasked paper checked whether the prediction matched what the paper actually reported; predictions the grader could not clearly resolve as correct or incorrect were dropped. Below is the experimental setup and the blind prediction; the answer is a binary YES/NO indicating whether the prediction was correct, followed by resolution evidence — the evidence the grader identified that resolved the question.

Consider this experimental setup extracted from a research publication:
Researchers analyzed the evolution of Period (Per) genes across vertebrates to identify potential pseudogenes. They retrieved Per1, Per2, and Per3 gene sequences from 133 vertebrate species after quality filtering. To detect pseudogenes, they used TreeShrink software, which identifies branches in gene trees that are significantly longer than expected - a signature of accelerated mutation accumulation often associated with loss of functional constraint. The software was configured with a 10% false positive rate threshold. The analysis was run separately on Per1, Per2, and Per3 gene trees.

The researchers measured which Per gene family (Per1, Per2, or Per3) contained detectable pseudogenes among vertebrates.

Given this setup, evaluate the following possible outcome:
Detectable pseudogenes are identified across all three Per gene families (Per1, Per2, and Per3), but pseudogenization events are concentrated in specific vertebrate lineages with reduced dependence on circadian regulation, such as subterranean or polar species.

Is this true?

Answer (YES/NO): NO